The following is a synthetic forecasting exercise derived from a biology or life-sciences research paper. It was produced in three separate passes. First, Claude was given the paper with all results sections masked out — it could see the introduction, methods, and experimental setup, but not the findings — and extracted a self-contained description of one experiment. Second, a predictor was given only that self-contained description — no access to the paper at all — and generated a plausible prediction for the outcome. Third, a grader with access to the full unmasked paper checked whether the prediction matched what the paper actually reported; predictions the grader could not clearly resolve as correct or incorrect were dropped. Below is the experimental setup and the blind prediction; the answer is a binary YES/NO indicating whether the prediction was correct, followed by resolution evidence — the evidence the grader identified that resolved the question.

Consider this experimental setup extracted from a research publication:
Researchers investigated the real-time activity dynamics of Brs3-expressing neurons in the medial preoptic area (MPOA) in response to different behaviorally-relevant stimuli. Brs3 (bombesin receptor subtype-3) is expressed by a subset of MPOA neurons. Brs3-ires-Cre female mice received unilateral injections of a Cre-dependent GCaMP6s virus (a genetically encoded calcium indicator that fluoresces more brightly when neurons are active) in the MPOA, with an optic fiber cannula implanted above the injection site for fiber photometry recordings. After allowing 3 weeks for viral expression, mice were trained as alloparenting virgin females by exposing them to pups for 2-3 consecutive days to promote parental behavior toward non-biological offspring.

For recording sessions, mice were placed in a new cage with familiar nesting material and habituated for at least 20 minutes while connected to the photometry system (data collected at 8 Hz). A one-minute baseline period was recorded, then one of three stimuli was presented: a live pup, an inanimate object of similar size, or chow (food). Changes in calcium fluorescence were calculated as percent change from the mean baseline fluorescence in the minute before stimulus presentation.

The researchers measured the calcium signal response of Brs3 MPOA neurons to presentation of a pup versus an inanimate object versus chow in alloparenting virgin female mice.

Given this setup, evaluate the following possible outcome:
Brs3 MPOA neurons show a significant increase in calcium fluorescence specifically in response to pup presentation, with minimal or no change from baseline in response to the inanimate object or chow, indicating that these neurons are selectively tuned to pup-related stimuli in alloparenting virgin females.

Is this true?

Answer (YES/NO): NO